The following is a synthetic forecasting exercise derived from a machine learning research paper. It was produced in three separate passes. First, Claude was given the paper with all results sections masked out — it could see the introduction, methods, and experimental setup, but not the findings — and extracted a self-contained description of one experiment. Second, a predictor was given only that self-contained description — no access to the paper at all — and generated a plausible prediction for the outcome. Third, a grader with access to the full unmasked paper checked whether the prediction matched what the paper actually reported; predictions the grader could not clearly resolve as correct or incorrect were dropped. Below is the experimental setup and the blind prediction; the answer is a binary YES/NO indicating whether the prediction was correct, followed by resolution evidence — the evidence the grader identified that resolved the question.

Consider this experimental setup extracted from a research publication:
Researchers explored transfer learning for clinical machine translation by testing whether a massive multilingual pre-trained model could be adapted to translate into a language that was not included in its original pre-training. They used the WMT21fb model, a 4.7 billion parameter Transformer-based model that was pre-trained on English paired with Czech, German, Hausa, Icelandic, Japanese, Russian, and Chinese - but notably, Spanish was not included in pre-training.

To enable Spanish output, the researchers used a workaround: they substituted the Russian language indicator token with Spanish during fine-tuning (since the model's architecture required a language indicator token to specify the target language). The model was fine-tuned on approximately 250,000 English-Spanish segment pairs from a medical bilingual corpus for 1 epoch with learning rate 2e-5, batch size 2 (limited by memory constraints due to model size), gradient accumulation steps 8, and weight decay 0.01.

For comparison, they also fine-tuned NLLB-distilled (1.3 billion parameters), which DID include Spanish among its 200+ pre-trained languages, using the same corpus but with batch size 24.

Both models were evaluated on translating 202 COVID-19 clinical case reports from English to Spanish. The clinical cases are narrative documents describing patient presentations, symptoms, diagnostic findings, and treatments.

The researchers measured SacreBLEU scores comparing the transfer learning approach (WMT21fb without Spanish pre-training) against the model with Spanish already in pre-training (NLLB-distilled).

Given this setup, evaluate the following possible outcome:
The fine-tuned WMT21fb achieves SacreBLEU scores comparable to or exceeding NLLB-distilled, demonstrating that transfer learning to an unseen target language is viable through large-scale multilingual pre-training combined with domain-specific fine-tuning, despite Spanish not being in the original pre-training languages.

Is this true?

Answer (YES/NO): NO